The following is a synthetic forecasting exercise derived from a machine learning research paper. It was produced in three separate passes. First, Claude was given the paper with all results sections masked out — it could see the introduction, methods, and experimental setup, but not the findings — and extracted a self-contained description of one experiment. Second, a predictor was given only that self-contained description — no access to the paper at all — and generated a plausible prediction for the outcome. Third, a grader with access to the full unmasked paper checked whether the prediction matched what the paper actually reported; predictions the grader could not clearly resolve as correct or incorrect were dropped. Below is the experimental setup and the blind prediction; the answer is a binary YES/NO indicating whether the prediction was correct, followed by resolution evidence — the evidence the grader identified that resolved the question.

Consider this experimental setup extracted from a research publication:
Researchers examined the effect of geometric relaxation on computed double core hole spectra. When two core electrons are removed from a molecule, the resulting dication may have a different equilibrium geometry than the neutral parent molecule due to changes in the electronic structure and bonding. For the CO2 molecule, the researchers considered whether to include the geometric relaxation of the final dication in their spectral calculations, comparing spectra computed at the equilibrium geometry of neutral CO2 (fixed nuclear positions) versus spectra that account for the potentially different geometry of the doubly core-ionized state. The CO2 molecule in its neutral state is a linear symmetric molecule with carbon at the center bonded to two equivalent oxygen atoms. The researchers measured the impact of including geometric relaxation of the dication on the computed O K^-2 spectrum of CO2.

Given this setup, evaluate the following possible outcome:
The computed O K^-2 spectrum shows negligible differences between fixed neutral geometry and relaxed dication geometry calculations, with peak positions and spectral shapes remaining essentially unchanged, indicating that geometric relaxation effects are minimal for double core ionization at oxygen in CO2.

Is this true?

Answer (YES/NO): YES